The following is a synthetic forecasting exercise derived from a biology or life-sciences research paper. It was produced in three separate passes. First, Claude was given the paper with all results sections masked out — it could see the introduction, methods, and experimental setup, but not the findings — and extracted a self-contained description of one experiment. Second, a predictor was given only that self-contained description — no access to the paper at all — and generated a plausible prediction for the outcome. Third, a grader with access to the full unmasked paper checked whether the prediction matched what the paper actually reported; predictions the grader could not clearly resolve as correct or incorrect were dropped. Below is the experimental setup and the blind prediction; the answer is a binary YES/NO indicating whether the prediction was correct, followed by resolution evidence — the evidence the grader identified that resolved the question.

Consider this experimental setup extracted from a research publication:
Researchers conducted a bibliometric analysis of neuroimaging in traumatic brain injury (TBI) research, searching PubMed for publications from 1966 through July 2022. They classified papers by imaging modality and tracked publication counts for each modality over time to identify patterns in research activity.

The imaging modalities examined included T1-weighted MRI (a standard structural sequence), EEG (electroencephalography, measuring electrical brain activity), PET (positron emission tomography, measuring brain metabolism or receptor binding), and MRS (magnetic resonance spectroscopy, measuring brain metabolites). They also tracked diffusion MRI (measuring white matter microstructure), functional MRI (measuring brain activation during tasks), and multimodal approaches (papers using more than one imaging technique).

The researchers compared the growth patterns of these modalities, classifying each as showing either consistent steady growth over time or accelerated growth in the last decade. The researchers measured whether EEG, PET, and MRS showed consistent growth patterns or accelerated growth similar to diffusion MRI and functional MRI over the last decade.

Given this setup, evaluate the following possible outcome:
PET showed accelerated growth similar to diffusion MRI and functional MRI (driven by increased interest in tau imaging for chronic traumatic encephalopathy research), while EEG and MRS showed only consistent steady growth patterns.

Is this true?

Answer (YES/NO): NO